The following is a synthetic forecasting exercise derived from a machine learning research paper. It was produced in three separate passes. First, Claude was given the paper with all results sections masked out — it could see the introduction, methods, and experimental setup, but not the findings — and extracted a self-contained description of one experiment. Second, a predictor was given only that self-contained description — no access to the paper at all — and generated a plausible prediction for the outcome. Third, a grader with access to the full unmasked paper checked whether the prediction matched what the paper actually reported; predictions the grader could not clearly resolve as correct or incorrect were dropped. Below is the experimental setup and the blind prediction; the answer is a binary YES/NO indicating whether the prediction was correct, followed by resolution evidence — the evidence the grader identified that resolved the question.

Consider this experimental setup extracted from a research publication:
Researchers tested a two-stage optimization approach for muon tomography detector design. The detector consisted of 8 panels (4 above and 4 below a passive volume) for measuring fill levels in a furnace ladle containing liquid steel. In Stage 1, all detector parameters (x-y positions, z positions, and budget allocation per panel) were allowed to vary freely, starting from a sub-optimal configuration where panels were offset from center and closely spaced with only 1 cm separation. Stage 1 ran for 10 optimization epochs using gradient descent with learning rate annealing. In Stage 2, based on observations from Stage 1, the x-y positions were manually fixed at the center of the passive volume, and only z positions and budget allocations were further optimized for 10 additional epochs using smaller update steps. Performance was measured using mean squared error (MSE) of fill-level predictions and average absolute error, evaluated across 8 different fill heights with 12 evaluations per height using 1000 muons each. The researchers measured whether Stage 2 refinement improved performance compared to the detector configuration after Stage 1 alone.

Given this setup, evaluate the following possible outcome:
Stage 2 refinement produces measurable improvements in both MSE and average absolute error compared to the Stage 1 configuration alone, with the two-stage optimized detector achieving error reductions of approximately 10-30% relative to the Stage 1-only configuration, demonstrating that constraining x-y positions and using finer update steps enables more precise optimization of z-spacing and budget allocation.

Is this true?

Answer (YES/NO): YES